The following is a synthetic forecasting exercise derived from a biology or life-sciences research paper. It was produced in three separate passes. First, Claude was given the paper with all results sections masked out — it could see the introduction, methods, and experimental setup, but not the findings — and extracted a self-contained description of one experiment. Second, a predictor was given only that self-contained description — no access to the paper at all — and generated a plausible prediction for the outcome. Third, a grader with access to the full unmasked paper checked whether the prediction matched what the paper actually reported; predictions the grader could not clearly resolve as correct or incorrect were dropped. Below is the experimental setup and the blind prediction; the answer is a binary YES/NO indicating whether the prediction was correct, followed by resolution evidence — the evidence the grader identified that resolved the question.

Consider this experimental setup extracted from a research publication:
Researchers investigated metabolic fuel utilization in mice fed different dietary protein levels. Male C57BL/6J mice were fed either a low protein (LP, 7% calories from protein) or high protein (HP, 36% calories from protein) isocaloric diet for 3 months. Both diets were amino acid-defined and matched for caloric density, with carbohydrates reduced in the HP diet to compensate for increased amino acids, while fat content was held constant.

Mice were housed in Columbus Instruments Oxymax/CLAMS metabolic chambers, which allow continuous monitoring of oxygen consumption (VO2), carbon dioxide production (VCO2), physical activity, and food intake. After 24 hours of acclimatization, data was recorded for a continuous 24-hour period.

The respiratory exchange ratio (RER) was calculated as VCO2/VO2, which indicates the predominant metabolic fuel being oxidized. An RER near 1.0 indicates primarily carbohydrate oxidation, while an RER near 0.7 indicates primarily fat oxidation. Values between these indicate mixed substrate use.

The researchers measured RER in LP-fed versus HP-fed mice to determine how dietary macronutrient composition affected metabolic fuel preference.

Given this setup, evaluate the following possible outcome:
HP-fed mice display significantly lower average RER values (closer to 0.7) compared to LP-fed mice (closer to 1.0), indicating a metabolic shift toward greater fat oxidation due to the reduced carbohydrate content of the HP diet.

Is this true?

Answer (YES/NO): YES